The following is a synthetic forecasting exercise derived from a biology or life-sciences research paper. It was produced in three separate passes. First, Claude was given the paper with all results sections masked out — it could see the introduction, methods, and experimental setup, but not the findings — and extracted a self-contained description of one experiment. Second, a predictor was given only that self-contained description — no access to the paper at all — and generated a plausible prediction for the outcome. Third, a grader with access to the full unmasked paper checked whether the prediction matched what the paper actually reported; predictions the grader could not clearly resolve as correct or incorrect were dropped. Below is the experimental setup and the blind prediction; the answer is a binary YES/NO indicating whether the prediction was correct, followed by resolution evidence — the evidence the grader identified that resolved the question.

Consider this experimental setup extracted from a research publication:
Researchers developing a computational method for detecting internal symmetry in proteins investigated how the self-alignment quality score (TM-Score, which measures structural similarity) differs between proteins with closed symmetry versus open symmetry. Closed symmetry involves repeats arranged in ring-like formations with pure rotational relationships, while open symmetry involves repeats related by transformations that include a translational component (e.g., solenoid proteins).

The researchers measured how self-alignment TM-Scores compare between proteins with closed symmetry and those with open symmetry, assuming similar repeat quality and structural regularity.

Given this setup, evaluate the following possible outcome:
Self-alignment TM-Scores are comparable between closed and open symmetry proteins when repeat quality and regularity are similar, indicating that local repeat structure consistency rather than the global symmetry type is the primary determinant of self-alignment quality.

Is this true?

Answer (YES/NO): NO